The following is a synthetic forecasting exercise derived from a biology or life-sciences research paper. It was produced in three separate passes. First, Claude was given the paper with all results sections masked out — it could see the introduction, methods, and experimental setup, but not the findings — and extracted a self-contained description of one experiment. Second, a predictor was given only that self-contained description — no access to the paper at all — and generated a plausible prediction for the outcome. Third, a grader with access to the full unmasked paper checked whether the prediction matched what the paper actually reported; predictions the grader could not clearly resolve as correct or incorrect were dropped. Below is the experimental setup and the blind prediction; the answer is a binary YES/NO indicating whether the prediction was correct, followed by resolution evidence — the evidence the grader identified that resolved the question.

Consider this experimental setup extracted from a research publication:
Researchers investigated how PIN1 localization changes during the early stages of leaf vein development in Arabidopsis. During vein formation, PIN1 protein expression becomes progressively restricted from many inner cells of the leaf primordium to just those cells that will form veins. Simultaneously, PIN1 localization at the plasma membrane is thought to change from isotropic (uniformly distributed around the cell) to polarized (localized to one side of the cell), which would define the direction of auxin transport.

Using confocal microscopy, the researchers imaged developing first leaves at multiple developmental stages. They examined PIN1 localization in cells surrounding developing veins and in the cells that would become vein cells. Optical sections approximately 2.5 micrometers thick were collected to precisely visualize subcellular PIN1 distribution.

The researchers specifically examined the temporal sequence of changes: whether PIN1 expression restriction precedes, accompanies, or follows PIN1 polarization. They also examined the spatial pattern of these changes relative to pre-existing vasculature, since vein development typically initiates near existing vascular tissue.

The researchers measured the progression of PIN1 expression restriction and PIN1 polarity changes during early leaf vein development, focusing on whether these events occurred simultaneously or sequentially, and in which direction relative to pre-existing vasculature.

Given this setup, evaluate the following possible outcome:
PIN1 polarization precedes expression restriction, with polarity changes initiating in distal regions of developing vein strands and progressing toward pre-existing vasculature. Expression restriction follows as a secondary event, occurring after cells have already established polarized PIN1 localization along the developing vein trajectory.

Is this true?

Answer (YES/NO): NO